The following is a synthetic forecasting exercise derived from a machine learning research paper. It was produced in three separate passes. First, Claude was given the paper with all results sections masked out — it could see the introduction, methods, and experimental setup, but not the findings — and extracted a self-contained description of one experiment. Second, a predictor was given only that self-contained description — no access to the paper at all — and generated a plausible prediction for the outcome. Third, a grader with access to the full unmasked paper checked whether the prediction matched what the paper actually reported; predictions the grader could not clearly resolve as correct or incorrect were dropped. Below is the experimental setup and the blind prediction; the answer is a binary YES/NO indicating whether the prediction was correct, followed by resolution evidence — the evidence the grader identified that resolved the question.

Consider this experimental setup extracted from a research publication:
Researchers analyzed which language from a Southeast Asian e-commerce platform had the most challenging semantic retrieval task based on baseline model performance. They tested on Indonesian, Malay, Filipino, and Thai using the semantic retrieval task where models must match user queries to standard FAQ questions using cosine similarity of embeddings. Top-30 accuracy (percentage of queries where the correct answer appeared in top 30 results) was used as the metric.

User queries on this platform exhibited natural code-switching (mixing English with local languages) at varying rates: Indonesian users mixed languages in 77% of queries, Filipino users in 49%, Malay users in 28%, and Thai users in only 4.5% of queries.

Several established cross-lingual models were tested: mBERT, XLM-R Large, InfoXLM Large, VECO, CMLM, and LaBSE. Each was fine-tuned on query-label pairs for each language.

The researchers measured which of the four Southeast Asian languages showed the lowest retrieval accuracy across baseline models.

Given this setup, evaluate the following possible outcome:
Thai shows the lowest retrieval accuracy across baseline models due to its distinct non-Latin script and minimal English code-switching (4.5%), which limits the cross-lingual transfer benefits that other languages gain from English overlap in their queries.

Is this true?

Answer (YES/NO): NO